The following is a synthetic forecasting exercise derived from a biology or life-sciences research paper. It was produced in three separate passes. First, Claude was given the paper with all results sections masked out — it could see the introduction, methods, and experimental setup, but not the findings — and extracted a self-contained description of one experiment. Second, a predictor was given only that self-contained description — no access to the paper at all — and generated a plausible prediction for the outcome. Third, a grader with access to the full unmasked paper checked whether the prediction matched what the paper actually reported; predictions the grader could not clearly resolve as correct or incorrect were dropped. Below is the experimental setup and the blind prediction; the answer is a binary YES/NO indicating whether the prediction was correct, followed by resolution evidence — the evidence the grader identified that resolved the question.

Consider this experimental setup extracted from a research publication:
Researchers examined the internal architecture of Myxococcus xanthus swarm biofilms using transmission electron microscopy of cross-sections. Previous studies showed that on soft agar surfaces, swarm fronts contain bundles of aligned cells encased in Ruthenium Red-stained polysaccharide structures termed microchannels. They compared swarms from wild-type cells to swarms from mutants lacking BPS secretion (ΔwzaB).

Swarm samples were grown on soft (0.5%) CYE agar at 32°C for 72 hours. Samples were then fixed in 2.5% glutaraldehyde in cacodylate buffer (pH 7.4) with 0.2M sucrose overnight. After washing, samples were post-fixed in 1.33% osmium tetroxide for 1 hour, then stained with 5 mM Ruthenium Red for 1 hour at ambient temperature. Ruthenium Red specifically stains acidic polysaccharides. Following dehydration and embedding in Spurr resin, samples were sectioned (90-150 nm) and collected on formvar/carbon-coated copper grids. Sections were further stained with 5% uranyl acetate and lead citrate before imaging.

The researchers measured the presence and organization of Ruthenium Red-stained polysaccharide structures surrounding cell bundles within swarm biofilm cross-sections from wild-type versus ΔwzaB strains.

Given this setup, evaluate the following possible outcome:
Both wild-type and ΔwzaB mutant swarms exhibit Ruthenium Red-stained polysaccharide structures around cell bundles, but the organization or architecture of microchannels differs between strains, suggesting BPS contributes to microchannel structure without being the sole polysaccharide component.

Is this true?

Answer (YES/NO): NO